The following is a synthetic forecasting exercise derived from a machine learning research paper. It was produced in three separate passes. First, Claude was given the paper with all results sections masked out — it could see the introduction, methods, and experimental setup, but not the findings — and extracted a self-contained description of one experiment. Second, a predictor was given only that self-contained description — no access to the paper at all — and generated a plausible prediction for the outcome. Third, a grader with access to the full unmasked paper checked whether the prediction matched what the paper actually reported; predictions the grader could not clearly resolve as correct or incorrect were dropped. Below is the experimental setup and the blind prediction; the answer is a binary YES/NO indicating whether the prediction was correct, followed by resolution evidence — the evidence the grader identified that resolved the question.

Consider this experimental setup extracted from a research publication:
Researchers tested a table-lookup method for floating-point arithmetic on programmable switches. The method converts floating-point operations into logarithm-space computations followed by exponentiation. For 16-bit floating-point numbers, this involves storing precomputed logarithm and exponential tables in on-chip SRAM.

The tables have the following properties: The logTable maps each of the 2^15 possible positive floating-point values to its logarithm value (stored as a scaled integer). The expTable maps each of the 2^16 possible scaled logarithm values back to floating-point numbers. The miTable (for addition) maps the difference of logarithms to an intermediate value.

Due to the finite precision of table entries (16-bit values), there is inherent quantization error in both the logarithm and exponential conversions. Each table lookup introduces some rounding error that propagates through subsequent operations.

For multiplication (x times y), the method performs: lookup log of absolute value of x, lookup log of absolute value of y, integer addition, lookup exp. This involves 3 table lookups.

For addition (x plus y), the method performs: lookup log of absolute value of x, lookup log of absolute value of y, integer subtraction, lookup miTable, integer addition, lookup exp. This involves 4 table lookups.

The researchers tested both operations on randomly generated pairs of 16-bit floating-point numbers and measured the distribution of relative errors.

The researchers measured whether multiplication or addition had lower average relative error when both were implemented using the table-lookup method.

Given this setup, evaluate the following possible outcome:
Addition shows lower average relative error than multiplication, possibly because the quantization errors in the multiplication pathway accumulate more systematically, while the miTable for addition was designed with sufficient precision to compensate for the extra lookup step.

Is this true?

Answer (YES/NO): NO